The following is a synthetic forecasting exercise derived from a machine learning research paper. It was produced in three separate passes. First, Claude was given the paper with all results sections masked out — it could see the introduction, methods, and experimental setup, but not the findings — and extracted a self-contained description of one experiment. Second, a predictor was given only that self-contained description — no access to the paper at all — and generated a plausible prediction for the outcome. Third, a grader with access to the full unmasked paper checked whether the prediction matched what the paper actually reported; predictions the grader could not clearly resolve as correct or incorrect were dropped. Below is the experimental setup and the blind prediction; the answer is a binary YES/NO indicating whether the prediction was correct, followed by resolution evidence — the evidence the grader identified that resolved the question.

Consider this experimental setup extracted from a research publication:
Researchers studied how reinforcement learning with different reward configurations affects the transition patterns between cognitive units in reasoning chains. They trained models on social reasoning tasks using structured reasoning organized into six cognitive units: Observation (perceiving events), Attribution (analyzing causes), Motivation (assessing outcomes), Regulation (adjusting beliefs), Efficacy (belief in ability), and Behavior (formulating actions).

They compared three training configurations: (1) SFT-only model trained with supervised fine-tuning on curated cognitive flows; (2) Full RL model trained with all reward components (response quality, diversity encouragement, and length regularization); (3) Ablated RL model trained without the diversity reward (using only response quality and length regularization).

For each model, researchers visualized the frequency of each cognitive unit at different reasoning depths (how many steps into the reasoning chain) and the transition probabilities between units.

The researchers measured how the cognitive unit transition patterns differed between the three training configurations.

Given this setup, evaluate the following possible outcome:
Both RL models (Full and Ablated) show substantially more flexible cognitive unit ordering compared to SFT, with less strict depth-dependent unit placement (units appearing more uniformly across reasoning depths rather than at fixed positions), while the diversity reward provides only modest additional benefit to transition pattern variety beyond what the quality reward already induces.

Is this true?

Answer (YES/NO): NO